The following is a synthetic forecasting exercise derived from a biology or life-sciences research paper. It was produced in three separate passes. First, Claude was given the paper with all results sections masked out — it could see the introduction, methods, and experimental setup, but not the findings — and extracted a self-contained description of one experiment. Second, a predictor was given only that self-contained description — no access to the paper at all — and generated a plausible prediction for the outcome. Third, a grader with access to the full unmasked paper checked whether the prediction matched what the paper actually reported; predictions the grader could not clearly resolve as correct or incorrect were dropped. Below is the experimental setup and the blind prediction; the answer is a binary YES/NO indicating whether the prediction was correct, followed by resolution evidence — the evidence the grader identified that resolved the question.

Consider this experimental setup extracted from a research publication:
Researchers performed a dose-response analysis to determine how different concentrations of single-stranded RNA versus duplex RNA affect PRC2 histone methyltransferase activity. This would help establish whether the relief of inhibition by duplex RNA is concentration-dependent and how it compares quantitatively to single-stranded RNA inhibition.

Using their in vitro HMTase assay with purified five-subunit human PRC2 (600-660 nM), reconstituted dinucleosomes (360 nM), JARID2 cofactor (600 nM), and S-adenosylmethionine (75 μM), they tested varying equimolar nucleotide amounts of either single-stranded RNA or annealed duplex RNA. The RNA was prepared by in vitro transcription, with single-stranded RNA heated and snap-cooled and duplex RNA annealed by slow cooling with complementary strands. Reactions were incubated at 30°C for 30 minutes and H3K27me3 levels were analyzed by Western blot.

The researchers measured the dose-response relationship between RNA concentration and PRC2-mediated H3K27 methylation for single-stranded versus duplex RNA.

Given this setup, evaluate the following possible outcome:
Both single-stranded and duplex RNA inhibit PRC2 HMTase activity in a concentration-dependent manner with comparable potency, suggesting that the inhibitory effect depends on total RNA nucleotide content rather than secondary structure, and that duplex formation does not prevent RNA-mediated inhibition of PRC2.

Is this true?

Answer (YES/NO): NO